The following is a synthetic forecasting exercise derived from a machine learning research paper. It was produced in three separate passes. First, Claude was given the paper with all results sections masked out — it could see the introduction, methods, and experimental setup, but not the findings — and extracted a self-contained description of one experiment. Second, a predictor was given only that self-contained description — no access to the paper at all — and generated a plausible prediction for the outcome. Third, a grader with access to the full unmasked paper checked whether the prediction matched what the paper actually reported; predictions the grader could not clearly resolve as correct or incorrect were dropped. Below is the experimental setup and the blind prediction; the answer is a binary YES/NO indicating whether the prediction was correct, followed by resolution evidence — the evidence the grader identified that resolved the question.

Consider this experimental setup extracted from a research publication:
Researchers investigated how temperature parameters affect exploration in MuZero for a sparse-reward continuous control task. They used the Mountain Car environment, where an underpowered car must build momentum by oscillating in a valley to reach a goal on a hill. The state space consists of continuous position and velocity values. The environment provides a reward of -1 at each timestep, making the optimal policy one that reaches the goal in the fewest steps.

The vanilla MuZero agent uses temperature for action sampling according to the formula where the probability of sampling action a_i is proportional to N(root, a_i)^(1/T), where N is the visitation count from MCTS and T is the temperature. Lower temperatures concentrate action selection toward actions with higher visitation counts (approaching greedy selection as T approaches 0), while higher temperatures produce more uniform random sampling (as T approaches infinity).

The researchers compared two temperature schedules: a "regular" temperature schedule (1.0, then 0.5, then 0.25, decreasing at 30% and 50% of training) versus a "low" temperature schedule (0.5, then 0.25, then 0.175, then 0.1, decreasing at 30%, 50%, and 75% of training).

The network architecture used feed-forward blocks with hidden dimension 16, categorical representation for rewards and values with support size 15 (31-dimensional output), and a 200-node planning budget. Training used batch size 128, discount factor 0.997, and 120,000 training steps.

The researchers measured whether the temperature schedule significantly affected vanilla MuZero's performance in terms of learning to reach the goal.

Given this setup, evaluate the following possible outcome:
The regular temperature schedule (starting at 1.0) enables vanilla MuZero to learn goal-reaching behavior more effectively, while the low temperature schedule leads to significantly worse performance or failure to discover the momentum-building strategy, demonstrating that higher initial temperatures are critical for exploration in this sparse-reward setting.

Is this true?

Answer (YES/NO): NO